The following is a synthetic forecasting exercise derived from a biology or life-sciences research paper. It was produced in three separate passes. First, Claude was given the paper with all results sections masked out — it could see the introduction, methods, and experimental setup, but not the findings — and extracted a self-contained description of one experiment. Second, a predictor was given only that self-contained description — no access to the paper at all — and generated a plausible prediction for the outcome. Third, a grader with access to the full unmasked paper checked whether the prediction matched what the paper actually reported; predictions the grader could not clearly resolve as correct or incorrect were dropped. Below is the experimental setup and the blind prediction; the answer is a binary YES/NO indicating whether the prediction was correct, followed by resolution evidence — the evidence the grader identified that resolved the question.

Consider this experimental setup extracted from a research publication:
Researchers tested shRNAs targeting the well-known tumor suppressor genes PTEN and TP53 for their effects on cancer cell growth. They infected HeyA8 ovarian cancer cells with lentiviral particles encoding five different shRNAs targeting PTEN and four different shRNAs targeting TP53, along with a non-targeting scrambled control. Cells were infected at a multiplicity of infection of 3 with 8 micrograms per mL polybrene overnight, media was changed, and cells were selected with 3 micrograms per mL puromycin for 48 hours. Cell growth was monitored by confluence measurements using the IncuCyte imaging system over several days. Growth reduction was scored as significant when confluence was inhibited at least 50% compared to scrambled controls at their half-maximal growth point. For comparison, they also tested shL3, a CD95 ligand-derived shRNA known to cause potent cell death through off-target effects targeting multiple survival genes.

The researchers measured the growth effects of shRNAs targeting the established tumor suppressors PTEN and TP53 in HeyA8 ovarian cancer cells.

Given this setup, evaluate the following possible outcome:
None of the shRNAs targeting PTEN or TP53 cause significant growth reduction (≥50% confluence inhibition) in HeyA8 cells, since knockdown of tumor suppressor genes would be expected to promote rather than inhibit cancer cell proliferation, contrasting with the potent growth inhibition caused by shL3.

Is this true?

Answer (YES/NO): YES